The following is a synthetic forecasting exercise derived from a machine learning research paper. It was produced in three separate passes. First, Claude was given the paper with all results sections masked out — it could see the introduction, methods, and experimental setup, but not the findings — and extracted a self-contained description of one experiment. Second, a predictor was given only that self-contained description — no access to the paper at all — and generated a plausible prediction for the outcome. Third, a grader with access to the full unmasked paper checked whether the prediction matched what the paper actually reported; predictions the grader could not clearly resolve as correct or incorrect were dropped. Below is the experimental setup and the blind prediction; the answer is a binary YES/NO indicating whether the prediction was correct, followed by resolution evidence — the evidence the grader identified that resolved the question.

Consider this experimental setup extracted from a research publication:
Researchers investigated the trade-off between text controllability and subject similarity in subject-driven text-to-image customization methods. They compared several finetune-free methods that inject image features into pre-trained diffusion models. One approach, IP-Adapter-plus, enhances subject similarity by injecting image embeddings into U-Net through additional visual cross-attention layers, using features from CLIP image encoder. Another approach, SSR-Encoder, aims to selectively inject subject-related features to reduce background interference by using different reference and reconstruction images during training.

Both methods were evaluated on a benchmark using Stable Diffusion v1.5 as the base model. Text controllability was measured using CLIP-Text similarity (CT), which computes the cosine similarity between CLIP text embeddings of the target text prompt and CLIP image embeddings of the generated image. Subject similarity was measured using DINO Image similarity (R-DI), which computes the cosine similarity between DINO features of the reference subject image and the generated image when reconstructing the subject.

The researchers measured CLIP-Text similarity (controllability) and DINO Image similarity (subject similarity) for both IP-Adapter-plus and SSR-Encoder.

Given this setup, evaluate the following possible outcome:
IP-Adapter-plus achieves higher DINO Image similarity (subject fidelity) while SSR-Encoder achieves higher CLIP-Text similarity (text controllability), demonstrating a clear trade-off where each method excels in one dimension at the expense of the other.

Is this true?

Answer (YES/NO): YES